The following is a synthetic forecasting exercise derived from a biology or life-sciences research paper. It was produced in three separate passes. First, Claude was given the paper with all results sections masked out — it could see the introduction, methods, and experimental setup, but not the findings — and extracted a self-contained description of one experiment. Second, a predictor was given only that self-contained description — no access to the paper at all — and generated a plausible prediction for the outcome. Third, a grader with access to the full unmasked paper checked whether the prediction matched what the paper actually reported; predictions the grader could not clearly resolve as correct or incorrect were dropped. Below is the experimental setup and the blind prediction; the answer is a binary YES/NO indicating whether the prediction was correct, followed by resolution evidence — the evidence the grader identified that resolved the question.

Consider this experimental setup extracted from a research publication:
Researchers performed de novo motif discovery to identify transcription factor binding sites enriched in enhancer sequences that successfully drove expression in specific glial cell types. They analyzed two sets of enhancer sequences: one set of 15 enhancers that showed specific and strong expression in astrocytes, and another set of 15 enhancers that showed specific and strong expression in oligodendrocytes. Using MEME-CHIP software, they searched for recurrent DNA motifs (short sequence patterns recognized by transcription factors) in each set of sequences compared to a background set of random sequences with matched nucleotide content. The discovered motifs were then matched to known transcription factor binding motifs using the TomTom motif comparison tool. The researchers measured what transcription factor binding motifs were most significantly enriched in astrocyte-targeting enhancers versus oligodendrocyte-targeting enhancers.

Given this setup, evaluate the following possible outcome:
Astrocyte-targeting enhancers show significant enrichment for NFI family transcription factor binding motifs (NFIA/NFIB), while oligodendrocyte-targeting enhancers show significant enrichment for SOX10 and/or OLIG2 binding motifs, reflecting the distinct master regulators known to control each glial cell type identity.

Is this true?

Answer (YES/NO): NO